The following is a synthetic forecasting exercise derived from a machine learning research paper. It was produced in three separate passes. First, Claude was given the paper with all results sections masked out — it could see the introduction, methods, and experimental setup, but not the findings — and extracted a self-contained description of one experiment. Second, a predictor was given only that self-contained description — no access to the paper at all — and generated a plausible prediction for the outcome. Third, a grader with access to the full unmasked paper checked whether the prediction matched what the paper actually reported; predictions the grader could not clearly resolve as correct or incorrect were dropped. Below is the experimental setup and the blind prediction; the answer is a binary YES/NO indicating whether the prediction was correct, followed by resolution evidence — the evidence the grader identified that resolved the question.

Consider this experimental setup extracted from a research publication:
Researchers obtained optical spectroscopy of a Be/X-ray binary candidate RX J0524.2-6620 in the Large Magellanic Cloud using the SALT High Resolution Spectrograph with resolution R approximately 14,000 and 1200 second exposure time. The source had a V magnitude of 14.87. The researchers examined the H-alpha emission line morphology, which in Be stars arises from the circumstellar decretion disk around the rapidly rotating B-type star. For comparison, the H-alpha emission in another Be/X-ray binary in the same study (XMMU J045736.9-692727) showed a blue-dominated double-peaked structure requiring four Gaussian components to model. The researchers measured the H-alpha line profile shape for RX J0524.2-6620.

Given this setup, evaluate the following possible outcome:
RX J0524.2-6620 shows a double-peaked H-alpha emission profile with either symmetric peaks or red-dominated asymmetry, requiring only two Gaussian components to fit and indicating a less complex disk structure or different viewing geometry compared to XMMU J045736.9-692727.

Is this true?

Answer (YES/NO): NO